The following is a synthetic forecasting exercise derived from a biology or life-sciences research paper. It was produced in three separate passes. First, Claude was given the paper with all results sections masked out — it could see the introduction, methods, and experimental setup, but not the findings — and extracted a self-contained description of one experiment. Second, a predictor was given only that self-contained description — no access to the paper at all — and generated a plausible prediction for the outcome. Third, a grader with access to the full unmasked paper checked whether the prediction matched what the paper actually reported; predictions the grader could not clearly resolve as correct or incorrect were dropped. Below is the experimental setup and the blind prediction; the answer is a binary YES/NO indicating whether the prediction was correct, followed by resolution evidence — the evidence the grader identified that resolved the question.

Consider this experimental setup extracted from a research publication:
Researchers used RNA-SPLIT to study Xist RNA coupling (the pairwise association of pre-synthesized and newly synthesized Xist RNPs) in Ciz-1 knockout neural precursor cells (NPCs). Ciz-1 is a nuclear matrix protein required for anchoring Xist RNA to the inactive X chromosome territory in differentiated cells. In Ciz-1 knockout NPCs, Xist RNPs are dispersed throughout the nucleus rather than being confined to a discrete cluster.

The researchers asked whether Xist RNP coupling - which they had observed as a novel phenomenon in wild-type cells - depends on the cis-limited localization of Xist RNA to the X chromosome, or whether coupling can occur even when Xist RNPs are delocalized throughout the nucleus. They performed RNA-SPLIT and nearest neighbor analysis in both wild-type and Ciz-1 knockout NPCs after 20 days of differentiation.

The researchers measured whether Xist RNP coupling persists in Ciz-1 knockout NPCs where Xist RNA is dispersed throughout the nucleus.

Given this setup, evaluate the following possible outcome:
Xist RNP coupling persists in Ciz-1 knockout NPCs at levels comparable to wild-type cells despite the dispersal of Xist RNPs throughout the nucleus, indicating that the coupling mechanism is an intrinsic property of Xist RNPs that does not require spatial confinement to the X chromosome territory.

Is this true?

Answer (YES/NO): YES